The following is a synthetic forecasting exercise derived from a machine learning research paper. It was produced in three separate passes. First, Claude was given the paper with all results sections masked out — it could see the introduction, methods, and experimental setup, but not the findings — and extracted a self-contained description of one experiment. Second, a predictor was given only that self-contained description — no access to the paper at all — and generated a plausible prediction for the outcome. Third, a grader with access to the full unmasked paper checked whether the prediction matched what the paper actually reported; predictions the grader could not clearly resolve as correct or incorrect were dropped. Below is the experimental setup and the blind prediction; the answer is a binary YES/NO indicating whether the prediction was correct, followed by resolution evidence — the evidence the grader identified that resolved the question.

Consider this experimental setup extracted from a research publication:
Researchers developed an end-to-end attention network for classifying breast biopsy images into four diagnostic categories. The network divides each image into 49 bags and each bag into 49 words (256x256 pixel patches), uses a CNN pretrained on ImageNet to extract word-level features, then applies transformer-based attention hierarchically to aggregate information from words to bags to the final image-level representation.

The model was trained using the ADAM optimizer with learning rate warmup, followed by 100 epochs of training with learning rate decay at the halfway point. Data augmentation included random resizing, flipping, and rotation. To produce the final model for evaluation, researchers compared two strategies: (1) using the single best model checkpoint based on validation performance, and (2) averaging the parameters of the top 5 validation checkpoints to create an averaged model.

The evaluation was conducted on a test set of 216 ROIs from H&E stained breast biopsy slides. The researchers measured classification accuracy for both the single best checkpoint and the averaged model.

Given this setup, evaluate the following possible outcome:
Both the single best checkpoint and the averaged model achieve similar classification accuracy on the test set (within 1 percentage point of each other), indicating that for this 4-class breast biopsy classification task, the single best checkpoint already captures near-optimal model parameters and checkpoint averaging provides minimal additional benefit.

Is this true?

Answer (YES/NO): NO